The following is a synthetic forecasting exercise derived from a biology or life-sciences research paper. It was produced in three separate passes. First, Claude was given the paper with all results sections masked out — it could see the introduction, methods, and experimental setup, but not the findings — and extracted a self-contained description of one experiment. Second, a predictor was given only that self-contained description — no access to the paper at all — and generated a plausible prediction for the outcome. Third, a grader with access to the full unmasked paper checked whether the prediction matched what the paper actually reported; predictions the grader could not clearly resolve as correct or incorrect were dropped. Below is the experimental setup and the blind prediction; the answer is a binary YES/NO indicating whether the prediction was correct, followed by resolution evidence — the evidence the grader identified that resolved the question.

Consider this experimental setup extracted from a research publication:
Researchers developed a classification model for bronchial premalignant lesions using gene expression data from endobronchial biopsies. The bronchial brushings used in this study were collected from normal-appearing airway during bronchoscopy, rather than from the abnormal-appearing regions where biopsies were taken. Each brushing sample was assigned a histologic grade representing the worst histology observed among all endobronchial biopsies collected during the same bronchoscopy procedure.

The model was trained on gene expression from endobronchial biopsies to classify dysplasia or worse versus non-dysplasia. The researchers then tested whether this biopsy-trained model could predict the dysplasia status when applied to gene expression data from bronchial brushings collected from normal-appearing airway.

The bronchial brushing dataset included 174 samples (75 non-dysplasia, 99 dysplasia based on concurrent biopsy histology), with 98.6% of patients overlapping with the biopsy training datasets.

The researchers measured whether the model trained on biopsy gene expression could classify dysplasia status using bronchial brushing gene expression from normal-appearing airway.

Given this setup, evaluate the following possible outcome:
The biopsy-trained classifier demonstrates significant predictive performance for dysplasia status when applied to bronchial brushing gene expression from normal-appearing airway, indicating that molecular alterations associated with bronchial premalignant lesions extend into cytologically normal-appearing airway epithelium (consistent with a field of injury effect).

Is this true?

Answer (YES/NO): YES